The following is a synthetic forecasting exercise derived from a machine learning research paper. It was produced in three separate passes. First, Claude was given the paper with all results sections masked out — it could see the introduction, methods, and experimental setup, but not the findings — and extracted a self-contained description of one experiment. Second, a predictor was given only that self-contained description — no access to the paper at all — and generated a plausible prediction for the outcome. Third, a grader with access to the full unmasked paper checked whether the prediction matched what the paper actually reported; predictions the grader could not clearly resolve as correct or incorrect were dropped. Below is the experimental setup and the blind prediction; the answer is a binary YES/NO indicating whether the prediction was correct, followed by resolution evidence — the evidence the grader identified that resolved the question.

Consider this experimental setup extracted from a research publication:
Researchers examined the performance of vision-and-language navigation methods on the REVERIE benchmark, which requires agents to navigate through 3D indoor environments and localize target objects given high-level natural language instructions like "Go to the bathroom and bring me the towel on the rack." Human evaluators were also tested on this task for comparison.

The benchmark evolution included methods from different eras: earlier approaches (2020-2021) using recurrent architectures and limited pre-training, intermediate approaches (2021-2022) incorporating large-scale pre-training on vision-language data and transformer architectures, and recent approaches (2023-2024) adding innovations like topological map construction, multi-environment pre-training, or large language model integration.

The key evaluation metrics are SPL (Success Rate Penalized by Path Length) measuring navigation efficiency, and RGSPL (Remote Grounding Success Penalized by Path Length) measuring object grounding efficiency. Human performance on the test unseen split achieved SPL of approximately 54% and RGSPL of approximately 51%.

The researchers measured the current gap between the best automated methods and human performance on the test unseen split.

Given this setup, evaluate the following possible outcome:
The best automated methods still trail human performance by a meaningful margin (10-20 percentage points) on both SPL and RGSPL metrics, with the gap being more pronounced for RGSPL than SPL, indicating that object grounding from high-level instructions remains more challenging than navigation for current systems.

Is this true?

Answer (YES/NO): NO